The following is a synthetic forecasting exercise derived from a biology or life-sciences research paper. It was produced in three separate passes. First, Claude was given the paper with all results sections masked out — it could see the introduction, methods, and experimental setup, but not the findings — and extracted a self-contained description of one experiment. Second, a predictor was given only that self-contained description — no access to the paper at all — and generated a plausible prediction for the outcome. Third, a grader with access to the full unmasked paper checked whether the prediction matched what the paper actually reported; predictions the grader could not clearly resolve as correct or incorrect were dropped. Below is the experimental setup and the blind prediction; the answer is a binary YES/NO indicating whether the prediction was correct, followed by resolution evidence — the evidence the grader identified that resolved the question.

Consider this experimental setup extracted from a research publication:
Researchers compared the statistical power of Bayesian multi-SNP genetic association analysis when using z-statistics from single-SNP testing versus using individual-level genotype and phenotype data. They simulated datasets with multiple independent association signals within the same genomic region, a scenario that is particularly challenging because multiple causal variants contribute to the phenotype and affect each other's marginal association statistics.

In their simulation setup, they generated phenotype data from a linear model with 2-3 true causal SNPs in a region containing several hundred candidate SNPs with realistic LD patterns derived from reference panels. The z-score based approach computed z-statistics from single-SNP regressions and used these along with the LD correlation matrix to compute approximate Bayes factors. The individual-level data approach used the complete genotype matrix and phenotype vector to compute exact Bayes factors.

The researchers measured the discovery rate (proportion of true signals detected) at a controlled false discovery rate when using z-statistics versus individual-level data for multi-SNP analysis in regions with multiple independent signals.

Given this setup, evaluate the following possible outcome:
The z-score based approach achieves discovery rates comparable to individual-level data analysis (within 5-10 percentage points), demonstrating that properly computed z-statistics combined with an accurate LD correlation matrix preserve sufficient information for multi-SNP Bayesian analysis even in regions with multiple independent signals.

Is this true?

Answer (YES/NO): NO